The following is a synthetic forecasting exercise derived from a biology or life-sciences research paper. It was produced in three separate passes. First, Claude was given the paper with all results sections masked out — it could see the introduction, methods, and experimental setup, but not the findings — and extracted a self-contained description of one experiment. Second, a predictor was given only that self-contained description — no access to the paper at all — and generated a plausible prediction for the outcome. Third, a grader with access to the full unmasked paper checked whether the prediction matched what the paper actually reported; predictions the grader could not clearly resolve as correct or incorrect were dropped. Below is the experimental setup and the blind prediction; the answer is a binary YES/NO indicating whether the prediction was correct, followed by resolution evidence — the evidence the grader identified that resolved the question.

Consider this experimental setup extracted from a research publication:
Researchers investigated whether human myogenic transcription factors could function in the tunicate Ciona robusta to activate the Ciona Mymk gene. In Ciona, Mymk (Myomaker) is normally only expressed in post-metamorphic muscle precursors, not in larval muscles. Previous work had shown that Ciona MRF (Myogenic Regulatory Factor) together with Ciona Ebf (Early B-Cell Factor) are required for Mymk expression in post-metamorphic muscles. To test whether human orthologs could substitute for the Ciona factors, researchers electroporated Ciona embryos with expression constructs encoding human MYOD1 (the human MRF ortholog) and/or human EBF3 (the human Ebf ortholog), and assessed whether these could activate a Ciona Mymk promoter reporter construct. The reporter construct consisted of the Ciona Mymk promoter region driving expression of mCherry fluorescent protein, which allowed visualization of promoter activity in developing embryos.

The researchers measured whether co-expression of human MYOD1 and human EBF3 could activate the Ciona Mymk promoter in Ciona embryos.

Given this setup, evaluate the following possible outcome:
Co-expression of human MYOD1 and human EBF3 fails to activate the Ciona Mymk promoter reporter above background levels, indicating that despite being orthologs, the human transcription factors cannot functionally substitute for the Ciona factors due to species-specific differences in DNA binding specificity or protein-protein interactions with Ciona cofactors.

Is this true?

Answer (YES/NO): NO